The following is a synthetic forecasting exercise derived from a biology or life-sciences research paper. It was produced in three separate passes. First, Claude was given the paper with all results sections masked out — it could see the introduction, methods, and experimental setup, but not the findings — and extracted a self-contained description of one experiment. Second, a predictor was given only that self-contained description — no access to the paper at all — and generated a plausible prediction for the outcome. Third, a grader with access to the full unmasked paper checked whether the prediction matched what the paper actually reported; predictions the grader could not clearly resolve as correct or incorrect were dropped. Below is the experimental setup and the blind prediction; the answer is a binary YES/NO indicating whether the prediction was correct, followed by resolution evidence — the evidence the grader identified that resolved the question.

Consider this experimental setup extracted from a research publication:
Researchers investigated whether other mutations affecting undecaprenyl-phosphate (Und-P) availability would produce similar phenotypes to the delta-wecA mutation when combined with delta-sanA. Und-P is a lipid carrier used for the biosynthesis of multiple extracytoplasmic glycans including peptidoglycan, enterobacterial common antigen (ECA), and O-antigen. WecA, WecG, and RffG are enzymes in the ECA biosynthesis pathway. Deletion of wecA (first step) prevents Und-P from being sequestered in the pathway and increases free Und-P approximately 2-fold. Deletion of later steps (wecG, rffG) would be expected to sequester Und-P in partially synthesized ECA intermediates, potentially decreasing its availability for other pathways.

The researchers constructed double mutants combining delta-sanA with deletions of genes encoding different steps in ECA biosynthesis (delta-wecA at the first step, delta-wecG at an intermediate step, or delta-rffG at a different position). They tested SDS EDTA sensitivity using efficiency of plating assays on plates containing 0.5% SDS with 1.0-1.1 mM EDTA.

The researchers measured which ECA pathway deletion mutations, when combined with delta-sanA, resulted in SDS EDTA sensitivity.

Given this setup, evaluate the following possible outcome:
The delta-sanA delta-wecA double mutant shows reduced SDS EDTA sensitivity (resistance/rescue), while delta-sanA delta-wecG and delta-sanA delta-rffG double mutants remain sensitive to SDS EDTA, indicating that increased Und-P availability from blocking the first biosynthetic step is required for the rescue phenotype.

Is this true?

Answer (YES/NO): NO